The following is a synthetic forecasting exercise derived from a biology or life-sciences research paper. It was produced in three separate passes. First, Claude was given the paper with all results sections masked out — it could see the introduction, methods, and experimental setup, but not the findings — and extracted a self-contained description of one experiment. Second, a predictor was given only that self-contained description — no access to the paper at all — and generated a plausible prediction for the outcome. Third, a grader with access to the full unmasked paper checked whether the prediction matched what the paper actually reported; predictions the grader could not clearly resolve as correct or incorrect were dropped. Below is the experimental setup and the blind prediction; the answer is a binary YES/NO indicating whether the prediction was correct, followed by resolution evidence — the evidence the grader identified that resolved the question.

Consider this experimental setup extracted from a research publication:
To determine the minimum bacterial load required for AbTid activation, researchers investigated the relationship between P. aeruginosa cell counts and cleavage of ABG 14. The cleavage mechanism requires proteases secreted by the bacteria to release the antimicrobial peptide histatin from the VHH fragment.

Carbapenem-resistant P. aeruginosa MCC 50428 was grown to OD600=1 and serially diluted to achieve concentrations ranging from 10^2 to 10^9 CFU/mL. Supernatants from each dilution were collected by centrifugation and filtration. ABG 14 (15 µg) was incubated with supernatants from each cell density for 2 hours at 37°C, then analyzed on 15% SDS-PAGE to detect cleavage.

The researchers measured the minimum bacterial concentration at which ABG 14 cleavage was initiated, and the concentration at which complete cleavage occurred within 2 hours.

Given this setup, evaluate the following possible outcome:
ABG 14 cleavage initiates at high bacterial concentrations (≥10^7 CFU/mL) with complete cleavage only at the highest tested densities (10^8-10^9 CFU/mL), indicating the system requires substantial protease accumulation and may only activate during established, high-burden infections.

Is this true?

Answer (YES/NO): NO